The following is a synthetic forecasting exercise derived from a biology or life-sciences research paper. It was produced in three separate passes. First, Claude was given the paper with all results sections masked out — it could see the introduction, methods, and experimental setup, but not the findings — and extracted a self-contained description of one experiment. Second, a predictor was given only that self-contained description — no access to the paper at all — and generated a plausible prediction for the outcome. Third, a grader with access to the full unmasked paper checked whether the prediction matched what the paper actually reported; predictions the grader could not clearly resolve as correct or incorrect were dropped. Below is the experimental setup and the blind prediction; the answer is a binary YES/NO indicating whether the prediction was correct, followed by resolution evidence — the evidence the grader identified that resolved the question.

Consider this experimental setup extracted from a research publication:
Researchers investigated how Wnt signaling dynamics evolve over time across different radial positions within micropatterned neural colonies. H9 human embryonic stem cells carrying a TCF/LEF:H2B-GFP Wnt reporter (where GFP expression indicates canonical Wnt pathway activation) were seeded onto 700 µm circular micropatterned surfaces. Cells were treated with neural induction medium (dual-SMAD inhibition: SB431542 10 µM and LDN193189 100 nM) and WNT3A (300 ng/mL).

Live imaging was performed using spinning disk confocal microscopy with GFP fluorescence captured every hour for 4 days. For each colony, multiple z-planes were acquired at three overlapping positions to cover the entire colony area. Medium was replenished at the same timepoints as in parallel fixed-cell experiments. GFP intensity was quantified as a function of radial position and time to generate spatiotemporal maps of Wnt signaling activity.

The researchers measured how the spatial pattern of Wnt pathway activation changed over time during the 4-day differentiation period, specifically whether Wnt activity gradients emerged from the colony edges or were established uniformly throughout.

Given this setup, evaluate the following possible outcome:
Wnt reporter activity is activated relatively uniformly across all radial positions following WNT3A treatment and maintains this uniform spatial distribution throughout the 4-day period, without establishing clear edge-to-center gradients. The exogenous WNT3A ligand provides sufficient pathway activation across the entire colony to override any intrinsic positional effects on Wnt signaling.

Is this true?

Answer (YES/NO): NO